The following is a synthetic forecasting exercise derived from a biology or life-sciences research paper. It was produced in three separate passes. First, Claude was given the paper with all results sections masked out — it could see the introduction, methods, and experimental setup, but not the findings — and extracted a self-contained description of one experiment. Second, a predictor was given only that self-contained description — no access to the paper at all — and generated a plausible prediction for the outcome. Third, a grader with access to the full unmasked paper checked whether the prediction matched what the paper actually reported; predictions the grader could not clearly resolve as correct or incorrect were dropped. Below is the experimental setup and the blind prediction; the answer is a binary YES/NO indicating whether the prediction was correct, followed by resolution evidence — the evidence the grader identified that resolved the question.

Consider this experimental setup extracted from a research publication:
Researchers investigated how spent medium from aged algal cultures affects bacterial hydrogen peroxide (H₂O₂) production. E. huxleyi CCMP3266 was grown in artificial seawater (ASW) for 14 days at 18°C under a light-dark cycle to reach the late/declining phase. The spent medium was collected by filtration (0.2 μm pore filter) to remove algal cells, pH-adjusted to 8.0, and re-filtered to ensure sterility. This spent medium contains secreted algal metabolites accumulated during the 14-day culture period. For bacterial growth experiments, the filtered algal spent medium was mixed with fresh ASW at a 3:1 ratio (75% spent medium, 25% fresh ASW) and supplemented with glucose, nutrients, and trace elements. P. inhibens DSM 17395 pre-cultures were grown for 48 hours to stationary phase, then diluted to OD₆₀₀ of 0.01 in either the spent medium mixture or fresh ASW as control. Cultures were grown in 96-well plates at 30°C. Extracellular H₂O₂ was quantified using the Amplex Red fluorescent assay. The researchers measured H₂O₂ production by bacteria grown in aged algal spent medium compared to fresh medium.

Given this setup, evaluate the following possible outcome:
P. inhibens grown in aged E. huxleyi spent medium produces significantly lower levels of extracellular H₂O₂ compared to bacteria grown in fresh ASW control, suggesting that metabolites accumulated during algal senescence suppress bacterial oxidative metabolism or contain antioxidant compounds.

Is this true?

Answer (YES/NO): NO